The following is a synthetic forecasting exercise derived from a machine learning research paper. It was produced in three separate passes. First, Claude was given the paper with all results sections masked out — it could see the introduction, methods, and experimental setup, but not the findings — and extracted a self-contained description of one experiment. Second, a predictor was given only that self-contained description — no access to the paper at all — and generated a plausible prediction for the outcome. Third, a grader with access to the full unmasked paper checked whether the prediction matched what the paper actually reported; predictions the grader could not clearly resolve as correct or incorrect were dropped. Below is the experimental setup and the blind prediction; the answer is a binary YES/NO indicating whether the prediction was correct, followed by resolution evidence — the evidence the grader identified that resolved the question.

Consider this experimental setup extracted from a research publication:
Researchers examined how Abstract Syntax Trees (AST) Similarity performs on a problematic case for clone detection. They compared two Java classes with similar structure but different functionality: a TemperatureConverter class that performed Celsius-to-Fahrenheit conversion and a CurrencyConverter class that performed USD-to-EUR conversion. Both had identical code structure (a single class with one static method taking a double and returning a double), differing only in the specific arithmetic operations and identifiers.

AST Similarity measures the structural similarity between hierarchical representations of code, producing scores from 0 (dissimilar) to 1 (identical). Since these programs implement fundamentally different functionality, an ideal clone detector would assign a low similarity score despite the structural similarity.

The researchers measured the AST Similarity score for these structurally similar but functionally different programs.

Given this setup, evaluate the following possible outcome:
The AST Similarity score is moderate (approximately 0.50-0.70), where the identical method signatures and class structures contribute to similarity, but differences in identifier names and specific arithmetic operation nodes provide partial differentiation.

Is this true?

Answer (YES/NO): NO